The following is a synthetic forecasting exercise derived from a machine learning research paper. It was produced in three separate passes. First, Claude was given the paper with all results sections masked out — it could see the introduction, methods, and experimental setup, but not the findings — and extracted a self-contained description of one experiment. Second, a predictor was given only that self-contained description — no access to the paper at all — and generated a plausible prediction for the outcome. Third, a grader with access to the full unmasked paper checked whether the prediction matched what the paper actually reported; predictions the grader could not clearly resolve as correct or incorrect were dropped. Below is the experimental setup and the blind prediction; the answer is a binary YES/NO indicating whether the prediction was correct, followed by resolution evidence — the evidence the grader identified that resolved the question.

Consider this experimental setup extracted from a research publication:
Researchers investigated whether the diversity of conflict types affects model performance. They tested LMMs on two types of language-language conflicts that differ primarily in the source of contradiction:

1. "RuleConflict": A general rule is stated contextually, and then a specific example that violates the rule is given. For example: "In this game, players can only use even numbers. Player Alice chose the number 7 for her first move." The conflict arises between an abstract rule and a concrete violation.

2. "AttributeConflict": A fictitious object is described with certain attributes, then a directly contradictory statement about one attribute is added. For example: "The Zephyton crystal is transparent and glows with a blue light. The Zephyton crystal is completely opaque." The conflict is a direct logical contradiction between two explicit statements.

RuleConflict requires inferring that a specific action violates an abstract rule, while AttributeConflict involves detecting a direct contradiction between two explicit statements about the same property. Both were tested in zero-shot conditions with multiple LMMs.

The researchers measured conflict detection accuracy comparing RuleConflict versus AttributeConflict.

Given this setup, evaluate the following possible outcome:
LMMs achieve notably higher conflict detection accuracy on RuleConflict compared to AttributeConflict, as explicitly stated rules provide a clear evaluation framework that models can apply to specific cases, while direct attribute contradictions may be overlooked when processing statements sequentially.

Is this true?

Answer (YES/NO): NO